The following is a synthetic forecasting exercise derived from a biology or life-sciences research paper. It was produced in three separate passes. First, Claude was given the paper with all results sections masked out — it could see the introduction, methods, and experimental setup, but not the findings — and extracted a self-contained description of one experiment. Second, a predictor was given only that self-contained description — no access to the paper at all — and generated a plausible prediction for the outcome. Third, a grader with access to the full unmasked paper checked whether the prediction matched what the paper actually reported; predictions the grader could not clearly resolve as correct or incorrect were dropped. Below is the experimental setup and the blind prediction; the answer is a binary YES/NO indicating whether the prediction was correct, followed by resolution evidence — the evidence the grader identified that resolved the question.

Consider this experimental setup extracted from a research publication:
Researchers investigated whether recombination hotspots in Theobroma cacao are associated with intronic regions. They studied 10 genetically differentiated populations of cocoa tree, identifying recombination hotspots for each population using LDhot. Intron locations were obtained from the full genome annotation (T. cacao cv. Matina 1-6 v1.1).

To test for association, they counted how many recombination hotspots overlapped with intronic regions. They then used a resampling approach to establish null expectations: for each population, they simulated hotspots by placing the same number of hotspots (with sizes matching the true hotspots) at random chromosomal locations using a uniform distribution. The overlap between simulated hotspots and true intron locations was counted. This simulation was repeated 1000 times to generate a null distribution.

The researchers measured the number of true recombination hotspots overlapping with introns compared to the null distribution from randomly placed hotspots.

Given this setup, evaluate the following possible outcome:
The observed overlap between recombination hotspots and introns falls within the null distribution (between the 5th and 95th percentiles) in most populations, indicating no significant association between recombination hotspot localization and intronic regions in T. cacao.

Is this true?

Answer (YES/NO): NO